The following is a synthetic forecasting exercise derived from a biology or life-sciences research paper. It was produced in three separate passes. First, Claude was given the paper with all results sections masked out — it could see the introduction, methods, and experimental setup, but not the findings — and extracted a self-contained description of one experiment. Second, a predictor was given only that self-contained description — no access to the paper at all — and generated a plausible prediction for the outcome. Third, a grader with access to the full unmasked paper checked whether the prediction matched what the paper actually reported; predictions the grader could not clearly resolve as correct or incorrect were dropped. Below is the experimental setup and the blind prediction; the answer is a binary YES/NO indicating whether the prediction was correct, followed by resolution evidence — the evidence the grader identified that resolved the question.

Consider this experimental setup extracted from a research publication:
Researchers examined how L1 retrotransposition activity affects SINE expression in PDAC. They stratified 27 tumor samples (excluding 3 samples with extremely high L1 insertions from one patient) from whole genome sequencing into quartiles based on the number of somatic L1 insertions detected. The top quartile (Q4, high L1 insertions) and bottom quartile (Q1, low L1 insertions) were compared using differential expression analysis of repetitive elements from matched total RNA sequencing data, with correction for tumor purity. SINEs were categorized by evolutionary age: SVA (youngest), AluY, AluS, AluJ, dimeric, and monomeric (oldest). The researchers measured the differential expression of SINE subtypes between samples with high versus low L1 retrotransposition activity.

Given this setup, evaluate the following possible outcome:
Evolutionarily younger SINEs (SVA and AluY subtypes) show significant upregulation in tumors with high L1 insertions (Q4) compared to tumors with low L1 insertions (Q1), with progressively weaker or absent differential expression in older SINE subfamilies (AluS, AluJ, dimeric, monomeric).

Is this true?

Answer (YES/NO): NO